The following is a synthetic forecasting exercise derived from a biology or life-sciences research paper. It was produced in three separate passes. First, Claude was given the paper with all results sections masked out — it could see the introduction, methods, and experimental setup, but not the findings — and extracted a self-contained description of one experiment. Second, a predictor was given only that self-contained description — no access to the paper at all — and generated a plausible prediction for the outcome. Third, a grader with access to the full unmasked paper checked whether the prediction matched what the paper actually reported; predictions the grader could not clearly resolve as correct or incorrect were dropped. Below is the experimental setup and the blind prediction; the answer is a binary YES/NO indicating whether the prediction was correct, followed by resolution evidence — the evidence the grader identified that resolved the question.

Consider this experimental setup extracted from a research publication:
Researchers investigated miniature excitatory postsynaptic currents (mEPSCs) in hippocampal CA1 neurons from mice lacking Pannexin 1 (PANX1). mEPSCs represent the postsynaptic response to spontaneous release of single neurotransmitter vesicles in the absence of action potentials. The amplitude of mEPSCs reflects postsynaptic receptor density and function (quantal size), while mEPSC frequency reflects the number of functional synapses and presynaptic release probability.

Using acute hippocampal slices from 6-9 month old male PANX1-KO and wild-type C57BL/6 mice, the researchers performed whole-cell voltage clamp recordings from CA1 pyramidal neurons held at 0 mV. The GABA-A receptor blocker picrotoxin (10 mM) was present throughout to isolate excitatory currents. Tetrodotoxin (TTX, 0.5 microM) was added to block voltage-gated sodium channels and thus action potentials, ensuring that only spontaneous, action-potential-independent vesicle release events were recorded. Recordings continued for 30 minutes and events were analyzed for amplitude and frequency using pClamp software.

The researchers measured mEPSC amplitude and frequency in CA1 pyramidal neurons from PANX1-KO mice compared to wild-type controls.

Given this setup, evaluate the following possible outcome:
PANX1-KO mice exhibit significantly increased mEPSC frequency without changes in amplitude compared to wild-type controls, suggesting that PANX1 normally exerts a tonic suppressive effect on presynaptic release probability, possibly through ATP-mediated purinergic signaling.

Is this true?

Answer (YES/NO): NO